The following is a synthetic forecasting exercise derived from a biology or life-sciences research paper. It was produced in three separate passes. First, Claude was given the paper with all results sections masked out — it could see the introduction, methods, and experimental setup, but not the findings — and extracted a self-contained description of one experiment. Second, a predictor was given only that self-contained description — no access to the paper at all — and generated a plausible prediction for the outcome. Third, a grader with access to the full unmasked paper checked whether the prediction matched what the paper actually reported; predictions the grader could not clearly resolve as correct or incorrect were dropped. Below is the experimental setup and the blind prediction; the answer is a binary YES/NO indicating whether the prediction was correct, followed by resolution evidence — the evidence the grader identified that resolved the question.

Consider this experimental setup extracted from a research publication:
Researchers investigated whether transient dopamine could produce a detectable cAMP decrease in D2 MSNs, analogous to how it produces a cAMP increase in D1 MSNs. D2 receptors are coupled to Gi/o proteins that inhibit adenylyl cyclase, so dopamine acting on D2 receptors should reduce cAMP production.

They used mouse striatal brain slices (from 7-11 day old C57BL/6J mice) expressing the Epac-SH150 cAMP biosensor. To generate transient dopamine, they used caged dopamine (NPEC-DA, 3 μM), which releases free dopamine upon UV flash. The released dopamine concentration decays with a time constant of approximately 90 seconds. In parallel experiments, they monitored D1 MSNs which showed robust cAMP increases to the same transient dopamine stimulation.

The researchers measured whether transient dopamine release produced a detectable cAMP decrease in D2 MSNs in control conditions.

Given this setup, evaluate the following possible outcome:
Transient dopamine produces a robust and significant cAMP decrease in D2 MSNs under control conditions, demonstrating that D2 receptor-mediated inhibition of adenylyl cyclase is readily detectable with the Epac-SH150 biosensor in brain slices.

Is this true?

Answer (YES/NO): NO